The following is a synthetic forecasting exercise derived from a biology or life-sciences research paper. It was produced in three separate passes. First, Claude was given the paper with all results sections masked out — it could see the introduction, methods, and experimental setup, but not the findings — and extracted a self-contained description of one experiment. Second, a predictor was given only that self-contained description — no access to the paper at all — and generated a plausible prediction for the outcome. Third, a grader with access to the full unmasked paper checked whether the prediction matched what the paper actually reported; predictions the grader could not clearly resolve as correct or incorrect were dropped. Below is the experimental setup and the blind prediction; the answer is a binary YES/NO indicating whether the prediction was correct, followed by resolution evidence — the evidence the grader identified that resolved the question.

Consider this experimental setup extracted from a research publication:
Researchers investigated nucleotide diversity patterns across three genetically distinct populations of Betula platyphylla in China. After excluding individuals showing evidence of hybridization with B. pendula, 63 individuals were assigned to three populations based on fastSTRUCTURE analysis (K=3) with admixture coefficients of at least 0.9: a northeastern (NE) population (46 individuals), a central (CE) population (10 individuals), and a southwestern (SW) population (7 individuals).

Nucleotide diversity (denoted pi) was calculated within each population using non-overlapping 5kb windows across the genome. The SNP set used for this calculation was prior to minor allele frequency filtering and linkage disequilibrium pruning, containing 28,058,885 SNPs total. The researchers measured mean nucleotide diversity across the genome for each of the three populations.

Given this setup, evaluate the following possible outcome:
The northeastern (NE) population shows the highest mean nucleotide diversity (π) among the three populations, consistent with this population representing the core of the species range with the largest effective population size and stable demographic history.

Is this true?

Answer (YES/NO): YES